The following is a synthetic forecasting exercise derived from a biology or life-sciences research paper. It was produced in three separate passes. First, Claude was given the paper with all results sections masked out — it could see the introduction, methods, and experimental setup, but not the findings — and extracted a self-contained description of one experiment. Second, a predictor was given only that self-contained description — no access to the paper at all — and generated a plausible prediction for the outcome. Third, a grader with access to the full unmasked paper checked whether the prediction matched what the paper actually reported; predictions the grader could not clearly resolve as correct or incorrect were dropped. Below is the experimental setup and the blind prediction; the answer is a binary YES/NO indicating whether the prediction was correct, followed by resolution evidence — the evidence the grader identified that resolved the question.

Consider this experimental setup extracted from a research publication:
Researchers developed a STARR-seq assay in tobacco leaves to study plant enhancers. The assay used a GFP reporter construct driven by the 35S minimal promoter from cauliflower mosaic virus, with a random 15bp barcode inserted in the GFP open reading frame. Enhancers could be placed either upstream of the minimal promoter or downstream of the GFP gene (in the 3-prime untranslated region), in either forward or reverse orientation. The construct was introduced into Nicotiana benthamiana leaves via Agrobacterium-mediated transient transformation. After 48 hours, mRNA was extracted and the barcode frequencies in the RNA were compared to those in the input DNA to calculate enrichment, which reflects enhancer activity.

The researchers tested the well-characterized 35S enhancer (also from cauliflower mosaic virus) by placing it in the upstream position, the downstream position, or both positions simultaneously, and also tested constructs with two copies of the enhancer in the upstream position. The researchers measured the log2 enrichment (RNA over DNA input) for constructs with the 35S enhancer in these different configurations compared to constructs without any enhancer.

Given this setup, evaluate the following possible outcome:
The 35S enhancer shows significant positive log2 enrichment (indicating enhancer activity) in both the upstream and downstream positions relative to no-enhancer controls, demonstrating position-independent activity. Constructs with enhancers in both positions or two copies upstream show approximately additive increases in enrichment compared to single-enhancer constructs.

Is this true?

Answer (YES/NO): NO